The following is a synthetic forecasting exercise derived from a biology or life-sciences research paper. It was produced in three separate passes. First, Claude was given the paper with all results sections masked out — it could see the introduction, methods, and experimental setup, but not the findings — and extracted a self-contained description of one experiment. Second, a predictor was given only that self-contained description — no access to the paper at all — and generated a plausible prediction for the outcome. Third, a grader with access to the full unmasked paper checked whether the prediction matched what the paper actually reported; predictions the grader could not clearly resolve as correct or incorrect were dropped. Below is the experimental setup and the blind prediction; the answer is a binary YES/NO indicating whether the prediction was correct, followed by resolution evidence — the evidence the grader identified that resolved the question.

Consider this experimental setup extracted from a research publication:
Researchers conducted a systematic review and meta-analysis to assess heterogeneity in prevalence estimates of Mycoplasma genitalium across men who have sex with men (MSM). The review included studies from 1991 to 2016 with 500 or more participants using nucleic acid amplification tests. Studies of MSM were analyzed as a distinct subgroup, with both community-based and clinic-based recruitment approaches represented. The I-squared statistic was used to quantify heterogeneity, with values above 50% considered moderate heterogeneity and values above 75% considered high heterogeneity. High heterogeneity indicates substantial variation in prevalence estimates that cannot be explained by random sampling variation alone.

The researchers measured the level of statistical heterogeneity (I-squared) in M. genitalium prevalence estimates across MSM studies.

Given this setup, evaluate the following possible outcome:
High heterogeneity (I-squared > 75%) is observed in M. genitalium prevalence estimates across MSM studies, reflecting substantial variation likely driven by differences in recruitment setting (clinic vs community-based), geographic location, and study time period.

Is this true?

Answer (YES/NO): YES